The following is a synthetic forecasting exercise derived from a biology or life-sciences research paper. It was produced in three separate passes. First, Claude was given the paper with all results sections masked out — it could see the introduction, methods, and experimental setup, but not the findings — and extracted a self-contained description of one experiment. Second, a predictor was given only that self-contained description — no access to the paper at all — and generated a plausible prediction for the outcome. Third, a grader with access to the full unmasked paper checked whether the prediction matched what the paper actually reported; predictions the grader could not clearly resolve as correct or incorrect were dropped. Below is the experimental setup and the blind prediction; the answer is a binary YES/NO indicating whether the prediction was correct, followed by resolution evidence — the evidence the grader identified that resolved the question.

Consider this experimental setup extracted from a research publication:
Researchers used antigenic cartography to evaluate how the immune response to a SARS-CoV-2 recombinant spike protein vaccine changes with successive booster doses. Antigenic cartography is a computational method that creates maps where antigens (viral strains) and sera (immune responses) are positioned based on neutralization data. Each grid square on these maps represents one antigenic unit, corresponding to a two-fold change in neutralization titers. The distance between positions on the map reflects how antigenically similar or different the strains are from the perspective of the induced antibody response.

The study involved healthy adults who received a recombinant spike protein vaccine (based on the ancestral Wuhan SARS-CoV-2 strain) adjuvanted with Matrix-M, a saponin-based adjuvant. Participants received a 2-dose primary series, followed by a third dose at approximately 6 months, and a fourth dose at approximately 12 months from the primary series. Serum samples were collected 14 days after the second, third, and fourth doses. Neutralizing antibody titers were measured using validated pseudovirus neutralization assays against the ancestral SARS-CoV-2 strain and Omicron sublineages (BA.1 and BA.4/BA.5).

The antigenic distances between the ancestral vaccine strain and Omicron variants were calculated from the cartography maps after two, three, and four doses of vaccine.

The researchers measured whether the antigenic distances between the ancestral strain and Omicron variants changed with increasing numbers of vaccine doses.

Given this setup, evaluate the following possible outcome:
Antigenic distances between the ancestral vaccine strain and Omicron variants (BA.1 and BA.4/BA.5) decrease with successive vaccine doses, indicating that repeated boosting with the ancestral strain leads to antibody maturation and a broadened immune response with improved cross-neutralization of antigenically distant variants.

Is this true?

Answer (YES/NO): YES